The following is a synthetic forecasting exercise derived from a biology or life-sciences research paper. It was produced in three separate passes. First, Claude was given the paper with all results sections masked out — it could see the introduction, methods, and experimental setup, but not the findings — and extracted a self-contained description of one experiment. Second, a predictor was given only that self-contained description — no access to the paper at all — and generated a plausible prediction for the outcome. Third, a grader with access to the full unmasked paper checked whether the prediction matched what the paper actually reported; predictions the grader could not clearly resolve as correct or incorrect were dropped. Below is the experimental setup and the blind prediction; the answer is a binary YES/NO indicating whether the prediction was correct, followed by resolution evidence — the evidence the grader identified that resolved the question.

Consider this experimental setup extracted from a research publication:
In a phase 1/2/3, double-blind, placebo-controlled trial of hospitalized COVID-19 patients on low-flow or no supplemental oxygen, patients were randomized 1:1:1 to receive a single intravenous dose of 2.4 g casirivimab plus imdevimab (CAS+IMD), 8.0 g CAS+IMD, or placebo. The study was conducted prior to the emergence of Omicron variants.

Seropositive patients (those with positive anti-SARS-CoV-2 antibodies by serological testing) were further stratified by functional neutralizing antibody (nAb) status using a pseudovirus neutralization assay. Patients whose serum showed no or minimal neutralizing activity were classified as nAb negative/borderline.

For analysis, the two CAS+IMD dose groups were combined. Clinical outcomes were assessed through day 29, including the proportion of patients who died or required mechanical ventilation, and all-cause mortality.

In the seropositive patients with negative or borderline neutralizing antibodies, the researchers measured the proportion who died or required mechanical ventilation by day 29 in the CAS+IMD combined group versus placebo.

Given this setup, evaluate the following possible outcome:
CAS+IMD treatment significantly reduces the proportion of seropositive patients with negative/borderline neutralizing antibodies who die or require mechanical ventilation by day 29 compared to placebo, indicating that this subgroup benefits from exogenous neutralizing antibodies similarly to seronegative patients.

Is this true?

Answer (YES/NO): NO